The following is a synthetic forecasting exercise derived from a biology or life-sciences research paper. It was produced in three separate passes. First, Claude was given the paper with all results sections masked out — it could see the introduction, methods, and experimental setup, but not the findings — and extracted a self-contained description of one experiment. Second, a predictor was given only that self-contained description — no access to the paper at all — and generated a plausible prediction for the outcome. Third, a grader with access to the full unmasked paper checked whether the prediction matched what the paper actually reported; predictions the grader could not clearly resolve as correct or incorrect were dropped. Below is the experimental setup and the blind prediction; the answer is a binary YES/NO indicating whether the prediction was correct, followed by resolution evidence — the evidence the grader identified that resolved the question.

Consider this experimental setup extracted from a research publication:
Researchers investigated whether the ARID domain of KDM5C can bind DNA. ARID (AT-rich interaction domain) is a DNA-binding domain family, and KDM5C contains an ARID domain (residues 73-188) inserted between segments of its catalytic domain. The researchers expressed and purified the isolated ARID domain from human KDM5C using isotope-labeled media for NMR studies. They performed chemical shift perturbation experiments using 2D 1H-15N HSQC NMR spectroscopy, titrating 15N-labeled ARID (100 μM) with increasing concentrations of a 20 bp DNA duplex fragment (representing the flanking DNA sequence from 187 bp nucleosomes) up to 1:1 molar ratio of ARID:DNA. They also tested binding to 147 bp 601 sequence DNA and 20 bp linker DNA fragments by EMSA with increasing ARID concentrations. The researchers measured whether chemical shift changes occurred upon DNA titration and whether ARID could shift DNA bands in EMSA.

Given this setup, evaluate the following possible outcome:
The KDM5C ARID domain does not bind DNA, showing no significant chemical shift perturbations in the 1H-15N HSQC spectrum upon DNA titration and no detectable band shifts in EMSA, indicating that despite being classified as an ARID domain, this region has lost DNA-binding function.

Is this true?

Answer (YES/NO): NO